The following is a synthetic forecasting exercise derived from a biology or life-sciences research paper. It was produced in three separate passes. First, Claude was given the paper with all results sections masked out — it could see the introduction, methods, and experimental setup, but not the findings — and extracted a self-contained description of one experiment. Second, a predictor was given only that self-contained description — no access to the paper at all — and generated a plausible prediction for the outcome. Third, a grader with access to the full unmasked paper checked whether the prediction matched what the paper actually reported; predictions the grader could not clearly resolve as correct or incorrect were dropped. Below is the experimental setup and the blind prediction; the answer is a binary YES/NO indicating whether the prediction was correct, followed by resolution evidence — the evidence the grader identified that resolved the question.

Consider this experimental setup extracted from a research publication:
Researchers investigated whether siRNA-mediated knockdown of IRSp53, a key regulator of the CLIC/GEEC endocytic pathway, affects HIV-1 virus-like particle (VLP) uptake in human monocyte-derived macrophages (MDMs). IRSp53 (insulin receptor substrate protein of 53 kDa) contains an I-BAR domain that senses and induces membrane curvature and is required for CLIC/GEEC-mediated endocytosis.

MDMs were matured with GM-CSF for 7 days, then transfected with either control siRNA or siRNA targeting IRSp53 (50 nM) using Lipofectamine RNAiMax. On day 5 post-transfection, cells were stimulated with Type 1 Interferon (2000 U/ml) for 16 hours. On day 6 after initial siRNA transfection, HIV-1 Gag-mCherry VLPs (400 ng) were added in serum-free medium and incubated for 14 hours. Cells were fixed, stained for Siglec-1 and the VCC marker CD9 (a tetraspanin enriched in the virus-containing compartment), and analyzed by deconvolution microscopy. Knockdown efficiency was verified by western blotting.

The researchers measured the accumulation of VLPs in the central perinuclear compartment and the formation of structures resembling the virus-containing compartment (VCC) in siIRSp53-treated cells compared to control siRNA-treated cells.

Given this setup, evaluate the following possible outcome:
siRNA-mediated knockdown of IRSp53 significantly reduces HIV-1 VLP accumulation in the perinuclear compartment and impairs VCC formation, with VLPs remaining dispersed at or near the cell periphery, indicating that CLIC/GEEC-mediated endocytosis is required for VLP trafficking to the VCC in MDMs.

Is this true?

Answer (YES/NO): YES